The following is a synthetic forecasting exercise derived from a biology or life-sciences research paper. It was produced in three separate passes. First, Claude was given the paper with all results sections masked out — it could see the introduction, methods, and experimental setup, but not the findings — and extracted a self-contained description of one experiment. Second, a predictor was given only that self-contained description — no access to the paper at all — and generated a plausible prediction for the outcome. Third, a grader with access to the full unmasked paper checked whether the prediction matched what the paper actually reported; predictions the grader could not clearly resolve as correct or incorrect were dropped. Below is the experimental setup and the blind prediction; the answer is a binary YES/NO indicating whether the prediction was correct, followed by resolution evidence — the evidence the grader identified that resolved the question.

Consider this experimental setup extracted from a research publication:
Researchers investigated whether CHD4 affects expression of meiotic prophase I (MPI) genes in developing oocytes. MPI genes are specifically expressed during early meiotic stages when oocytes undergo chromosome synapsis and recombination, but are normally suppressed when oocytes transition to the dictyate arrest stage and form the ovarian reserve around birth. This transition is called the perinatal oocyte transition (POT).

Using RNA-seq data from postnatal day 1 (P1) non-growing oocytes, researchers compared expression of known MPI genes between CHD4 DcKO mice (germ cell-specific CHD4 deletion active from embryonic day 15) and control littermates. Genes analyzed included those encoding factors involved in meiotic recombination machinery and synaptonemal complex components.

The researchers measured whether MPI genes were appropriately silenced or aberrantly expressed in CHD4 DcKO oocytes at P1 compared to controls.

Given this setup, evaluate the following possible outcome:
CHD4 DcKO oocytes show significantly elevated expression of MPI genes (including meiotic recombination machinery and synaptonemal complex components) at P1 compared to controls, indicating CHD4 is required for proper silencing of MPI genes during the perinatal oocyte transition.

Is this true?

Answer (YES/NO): NO